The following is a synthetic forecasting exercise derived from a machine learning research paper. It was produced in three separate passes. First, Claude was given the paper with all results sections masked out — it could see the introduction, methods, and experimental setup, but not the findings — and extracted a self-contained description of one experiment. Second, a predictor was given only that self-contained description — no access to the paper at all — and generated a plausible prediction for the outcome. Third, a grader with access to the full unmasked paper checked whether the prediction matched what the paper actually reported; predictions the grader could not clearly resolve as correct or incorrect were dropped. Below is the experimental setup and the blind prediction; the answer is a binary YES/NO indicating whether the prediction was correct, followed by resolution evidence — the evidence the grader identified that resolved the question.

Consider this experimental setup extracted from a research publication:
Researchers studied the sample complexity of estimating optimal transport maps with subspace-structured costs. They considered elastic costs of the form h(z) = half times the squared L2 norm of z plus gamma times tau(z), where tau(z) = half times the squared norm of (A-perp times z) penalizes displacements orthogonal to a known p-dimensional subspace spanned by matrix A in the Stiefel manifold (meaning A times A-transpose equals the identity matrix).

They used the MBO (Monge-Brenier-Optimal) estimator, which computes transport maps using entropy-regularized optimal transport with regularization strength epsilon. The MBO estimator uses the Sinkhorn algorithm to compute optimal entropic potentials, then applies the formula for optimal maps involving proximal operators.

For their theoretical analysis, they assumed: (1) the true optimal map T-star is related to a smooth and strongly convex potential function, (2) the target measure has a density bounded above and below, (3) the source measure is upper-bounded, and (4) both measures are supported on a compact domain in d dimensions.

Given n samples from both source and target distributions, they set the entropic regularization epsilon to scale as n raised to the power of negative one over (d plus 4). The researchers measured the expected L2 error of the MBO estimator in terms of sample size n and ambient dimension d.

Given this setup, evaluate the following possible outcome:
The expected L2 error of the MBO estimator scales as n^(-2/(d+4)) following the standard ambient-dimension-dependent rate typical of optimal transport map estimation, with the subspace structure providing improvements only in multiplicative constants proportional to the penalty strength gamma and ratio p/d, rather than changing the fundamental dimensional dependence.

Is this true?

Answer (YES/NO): YES